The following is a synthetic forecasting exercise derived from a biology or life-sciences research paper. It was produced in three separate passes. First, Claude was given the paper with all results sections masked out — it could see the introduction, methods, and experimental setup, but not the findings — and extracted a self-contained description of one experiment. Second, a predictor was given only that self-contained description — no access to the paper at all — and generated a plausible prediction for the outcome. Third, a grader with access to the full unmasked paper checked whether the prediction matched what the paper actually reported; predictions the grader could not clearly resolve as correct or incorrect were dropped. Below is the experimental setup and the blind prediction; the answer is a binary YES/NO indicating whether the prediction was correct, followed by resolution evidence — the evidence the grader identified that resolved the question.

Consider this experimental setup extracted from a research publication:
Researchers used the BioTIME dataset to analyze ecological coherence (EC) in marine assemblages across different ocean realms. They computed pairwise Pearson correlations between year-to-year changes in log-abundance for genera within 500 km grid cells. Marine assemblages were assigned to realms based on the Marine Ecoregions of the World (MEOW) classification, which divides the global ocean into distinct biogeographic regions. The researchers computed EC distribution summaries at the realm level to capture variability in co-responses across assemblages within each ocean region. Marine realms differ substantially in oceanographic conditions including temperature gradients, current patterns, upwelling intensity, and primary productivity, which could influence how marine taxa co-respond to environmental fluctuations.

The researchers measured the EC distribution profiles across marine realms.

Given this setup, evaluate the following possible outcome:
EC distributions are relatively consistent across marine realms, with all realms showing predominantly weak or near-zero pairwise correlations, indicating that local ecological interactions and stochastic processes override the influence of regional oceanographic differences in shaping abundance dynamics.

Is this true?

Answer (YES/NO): NO